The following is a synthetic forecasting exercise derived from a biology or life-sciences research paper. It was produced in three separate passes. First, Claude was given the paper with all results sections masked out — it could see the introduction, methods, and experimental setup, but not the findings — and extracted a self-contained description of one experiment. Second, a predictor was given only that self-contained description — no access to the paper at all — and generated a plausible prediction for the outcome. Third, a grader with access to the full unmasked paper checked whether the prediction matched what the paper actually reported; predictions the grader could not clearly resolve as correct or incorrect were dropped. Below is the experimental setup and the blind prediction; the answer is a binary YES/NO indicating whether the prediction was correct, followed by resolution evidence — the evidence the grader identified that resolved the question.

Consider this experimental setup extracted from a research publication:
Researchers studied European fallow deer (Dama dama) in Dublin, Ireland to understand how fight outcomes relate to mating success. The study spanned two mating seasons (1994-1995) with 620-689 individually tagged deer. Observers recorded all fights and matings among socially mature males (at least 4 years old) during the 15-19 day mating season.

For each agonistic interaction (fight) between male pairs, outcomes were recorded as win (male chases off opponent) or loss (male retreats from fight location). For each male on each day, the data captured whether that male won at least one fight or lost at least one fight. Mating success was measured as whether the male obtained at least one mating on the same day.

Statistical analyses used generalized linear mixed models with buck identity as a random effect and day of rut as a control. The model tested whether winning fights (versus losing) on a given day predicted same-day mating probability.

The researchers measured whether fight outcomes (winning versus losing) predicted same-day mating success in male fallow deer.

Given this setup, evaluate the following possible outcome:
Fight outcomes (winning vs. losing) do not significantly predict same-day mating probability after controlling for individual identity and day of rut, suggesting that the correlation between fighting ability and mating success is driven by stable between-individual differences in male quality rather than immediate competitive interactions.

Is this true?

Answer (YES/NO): YES